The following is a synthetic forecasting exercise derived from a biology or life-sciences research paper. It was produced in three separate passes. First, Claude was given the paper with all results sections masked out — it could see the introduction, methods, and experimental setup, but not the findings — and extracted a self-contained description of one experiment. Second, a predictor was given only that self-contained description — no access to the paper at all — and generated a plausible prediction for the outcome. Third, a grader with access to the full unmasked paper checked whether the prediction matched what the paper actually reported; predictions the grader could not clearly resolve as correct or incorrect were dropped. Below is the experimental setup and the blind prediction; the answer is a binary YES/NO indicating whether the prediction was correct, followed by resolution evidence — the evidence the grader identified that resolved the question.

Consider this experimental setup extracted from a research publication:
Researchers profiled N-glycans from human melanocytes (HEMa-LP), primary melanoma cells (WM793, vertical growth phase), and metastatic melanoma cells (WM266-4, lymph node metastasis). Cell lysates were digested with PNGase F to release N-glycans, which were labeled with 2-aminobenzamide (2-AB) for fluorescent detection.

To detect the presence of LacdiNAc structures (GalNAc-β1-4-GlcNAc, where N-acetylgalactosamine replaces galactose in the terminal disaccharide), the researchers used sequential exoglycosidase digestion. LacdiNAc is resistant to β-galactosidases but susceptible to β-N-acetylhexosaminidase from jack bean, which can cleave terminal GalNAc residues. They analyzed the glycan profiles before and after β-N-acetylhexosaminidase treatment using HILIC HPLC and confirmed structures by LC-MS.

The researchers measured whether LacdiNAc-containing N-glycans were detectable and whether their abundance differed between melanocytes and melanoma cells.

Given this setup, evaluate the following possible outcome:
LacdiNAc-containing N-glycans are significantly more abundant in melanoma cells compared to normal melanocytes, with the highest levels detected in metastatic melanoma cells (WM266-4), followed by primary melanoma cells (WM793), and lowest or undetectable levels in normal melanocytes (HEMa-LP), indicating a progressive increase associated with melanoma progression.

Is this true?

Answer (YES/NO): NO